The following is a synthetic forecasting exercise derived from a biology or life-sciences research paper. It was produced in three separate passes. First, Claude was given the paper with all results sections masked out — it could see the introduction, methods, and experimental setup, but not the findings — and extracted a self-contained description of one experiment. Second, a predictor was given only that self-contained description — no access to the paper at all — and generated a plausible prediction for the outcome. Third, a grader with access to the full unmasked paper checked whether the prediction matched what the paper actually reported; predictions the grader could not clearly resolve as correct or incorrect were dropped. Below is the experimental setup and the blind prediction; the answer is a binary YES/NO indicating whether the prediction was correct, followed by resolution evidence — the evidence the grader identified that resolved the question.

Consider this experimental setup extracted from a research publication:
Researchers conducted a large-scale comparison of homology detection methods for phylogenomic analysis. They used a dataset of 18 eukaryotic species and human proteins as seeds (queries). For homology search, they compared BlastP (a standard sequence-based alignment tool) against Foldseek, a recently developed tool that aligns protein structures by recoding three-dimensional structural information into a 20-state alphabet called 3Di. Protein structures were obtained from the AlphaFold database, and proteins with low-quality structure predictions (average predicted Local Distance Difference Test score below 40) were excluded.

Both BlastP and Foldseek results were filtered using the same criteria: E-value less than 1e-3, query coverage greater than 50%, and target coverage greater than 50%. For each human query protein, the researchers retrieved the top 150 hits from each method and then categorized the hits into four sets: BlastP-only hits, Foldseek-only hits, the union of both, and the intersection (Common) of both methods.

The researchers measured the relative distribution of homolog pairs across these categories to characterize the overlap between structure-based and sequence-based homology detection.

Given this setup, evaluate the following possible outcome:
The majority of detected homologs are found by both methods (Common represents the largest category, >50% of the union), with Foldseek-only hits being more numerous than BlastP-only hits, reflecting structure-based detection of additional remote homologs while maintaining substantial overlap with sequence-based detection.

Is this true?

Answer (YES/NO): NO